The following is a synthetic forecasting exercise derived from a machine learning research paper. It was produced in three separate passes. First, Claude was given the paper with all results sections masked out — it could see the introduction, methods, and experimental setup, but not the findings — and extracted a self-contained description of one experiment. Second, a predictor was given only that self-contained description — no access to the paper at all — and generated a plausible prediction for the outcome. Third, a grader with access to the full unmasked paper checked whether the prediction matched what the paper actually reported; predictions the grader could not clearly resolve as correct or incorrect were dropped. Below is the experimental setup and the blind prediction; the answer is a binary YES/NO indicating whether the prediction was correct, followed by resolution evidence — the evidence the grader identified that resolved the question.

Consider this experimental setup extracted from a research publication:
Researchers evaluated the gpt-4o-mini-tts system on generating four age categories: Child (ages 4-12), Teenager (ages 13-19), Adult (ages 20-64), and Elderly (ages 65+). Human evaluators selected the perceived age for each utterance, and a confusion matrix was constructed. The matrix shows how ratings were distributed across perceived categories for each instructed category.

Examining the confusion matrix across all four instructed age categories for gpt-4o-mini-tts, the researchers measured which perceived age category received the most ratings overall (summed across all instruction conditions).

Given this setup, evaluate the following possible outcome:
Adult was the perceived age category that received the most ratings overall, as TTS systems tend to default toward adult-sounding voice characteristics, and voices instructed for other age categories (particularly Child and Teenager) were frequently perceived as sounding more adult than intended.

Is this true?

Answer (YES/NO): YES